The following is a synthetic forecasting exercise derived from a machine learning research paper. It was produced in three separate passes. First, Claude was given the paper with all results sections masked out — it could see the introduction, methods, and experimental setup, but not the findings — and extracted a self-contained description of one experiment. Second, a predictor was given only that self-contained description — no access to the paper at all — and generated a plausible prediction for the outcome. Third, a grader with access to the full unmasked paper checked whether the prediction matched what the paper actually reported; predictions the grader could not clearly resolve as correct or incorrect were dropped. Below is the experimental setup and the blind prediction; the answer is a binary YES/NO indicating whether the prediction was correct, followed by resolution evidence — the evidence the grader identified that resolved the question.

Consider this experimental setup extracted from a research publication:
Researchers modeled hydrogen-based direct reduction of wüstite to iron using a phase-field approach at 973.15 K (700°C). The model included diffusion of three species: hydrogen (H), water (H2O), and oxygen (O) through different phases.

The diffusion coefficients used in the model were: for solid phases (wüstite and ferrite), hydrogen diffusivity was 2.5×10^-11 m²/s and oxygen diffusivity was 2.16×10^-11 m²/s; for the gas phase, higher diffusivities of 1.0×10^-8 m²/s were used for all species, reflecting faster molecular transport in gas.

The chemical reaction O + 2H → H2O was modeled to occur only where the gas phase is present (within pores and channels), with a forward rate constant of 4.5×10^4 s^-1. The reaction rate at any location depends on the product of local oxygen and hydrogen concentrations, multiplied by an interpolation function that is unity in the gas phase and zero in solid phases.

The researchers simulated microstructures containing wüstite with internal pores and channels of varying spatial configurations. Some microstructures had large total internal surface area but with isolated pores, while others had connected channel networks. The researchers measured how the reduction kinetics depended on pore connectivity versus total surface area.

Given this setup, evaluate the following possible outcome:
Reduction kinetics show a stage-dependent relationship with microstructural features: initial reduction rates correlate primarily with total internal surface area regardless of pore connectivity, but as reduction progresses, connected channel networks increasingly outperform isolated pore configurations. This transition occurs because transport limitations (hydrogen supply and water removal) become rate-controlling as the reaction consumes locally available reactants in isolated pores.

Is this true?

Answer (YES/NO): NO